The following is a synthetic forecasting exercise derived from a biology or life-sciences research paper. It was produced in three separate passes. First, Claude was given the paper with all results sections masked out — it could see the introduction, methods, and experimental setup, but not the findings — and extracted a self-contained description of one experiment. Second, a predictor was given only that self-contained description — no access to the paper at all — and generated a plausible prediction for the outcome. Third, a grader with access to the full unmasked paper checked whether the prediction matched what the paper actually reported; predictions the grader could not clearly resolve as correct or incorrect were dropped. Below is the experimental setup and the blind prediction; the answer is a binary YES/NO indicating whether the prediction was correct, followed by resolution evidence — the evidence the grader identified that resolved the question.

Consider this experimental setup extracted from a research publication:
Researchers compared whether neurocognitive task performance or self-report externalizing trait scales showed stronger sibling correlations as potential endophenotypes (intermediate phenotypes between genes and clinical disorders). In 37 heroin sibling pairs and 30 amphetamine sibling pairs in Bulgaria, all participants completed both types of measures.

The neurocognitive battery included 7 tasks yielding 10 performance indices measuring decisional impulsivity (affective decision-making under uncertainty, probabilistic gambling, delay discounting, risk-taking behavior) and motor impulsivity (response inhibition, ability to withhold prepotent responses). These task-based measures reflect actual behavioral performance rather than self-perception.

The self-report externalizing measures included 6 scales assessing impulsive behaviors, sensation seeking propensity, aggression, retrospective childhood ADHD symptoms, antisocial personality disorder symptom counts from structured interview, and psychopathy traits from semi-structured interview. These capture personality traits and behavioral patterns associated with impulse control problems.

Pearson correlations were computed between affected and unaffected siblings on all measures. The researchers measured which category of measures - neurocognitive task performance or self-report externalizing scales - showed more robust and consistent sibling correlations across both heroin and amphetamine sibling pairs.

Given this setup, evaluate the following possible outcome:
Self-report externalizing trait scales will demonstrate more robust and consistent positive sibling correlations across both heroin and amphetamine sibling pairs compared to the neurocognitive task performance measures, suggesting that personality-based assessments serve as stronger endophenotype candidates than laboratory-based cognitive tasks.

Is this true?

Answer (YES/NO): NO